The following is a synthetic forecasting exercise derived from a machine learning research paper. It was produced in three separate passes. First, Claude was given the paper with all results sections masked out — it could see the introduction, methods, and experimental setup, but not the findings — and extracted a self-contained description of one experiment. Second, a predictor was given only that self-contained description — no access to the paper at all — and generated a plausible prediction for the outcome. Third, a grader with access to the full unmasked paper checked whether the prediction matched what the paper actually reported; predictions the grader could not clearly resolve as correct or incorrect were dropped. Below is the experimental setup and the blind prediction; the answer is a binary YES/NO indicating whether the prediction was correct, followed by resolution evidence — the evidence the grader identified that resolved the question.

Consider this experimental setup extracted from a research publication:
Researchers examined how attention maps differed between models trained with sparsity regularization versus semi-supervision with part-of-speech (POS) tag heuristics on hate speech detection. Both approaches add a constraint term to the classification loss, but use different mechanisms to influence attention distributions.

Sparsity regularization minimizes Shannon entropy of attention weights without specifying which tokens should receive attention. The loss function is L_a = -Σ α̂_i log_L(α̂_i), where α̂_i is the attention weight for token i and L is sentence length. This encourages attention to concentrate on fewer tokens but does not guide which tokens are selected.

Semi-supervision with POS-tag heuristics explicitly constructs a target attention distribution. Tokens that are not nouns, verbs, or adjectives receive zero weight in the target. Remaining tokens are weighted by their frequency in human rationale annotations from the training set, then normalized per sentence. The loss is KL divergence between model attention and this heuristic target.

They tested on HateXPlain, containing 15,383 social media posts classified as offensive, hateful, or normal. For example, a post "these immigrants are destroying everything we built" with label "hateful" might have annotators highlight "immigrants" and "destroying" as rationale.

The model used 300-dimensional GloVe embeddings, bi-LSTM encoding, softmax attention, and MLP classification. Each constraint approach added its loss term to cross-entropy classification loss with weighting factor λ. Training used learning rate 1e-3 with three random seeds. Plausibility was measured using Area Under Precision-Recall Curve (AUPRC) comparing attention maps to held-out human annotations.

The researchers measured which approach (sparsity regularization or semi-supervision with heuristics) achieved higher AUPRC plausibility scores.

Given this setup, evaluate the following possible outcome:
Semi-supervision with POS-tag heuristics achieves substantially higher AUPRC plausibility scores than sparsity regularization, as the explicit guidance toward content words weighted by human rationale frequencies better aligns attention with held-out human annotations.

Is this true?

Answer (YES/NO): NO